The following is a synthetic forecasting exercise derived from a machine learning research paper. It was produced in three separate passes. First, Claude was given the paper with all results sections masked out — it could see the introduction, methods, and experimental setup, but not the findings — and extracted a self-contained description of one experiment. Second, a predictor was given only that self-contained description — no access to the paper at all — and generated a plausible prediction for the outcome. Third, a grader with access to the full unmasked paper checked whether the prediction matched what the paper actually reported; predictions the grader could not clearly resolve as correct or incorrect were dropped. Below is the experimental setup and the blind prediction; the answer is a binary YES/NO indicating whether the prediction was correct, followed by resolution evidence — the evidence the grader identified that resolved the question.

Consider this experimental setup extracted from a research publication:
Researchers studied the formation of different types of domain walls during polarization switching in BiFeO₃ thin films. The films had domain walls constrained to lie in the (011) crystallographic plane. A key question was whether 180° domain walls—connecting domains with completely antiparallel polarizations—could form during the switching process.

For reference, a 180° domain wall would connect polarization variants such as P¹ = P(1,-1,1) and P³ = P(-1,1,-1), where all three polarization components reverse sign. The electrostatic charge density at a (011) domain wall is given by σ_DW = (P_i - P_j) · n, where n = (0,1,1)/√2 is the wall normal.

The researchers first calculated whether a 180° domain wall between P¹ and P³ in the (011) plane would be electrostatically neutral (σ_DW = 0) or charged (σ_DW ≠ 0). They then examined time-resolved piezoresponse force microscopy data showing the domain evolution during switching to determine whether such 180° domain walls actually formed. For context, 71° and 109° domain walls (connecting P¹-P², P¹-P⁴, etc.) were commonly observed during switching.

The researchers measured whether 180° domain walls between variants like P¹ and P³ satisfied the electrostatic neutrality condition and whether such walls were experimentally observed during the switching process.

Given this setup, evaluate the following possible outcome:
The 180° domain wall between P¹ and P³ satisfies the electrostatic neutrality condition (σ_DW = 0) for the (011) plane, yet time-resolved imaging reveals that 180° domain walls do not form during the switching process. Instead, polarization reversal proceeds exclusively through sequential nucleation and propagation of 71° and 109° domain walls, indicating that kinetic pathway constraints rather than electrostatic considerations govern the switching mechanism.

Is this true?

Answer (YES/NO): YES